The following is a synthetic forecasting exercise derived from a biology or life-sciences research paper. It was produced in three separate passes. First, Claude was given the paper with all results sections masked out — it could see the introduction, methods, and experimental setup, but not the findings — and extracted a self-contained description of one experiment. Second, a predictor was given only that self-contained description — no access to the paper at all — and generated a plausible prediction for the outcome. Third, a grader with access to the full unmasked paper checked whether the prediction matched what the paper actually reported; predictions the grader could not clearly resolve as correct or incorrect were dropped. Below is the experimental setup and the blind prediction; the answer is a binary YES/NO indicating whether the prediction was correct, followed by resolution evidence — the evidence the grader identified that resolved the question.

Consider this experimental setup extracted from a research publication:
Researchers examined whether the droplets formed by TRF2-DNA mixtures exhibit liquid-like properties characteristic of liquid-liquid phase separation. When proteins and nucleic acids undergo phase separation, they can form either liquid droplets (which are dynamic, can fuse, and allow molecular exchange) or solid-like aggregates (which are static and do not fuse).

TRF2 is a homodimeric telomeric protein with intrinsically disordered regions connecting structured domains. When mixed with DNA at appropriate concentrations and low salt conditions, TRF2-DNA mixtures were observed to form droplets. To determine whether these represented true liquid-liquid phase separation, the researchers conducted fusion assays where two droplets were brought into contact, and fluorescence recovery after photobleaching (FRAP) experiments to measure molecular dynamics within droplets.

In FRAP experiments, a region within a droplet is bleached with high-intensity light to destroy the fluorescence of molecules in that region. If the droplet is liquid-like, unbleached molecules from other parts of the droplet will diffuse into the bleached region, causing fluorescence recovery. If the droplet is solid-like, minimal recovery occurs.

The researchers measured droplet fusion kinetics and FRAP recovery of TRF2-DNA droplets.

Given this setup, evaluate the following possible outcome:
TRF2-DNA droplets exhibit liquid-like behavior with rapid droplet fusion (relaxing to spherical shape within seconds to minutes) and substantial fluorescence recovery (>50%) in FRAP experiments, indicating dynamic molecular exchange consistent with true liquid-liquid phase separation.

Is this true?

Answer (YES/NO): NO